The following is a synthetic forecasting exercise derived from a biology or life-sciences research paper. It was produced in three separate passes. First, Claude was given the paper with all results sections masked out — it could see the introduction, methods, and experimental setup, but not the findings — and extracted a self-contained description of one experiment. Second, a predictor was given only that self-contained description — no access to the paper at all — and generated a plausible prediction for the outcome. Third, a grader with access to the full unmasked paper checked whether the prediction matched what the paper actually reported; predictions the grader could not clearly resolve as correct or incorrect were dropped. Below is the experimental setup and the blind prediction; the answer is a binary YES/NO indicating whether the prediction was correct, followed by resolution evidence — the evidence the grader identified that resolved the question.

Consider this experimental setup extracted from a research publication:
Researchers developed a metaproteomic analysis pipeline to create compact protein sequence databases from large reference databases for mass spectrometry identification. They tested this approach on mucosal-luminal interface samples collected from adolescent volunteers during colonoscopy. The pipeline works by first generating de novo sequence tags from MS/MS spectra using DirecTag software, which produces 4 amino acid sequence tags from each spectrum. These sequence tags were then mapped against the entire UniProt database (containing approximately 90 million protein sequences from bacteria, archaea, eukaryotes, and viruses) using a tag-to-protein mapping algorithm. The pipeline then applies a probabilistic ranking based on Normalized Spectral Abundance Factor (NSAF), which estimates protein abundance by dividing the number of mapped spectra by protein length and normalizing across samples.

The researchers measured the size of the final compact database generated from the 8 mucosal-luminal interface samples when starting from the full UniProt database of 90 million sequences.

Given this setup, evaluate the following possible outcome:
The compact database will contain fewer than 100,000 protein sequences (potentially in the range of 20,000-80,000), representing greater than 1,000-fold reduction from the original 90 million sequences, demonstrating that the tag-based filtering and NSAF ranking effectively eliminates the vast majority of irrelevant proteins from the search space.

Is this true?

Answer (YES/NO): YES